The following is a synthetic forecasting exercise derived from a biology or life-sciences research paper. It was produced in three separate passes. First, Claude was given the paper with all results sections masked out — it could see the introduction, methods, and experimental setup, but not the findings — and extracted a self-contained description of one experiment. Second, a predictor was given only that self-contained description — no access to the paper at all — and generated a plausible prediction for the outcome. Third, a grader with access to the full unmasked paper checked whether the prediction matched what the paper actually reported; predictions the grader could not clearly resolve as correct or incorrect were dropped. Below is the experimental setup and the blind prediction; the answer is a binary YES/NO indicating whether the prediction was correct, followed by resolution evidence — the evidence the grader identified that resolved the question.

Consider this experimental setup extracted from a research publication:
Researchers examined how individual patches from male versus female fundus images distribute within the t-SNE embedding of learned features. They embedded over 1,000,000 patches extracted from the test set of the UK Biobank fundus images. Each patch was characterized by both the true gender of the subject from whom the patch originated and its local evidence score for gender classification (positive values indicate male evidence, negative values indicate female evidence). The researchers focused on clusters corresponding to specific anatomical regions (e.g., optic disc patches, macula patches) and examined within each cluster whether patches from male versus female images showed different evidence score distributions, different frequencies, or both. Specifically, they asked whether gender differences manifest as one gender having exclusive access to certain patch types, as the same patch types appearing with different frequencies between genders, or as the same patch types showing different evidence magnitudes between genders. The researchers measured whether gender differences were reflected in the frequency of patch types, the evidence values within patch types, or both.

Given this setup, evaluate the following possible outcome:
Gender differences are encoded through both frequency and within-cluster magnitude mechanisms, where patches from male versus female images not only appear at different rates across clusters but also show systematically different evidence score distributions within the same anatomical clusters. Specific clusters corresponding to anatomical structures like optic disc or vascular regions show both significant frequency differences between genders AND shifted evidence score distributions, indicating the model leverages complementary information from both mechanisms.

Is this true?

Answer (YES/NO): YES